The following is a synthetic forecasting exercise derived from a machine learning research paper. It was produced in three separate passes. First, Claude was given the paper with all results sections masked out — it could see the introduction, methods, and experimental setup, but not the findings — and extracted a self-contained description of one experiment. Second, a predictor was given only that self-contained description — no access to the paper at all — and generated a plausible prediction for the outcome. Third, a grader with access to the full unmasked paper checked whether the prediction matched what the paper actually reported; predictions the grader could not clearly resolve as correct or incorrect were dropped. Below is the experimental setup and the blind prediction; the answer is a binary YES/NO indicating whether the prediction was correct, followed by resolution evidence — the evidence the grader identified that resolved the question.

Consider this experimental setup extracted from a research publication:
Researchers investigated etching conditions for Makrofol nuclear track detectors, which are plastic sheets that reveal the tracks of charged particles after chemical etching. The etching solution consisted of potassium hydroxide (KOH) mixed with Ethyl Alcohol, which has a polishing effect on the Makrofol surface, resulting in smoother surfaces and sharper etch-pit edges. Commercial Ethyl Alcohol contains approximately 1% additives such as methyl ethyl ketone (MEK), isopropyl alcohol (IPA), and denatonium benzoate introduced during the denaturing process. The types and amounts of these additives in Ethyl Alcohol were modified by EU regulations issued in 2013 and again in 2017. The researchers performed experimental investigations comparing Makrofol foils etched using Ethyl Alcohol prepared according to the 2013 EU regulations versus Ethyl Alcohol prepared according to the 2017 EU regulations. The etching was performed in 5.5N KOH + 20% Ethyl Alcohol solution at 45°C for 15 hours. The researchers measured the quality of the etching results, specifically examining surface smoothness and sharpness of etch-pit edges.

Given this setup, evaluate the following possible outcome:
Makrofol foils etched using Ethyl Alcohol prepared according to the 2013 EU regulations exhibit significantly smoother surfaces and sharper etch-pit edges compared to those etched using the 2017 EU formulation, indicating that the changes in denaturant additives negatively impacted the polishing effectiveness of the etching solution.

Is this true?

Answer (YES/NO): YES